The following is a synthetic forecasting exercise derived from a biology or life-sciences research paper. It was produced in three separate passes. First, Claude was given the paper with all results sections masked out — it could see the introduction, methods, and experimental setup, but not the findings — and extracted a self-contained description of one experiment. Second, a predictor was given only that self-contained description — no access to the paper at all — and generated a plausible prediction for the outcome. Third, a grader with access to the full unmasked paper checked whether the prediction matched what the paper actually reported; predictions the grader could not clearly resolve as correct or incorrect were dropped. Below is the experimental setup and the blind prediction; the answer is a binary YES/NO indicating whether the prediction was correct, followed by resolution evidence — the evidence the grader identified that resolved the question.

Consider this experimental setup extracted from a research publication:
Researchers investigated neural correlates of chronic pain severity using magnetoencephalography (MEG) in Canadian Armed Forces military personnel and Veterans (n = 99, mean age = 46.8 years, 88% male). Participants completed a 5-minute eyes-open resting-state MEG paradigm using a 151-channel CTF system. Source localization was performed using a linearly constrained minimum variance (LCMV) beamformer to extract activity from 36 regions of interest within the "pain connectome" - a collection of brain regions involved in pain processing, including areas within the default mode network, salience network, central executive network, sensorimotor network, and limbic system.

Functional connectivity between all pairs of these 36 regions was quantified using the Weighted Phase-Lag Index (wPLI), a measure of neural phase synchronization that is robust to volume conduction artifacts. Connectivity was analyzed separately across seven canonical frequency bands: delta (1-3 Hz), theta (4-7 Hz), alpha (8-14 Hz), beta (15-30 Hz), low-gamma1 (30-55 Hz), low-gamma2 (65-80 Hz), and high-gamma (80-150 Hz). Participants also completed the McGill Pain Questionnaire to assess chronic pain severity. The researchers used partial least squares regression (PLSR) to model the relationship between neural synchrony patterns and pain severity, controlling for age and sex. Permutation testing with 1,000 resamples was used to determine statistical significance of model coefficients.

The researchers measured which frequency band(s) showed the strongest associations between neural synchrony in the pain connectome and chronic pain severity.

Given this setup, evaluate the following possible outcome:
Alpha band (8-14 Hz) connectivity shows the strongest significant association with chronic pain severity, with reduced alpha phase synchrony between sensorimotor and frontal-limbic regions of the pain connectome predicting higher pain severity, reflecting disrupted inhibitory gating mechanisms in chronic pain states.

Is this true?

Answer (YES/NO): NO